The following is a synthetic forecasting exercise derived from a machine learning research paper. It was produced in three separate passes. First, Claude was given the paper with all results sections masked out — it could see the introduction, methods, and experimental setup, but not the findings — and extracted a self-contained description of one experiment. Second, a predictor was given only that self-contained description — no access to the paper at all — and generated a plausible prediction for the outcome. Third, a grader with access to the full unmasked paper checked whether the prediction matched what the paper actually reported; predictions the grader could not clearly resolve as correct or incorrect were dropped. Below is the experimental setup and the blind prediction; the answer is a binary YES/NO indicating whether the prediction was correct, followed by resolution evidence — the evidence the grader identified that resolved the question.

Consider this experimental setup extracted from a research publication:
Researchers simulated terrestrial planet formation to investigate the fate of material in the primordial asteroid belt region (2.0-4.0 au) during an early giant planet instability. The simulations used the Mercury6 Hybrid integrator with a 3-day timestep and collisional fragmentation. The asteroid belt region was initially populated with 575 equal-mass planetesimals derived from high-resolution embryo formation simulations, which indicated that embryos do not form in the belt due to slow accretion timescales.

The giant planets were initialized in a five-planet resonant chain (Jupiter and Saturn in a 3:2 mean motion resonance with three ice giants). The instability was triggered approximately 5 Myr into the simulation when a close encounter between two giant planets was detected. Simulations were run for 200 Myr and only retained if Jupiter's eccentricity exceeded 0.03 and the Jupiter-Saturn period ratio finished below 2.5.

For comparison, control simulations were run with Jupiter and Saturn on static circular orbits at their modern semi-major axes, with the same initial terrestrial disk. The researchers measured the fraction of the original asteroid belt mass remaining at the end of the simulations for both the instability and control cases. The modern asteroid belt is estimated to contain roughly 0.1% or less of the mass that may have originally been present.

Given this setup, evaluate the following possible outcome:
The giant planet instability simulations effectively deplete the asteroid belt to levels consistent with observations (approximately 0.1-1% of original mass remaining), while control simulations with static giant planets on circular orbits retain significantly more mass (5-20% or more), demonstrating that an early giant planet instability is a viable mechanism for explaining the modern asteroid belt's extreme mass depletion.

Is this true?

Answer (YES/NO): NO